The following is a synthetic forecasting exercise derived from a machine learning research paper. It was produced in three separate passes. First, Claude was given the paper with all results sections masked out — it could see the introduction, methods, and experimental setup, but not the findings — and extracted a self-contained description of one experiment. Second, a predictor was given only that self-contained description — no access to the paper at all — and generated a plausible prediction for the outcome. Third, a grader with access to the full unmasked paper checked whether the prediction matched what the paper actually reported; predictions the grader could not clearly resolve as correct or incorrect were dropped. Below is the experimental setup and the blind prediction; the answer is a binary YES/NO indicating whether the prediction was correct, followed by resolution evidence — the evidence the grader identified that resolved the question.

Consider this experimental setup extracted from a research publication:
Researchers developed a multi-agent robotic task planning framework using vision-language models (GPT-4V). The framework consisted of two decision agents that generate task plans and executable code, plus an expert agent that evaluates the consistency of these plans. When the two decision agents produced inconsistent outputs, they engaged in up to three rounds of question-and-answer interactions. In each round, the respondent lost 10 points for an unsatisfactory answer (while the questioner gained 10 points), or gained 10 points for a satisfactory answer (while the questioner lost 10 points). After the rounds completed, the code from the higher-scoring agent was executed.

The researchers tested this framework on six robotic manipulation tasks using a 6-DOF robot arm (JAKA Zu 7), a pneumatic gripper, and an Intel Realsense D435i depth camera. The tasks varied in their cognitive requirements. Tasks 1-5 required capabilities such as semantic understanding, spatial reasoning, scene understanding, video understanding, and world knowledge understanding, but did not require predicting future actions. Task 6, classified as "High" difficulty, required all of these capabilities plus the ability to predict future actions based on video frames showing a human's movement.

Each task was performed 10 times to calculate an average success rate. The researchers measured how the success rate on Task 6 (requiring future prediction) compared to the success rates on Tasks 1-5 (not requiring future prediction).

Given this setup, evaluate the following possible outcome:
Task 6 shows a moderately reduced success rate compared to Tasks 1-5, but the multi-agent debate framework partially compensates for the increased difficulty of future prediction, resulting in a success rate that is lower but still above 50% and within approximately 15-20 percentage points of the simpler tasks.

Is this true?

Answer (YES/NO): NO